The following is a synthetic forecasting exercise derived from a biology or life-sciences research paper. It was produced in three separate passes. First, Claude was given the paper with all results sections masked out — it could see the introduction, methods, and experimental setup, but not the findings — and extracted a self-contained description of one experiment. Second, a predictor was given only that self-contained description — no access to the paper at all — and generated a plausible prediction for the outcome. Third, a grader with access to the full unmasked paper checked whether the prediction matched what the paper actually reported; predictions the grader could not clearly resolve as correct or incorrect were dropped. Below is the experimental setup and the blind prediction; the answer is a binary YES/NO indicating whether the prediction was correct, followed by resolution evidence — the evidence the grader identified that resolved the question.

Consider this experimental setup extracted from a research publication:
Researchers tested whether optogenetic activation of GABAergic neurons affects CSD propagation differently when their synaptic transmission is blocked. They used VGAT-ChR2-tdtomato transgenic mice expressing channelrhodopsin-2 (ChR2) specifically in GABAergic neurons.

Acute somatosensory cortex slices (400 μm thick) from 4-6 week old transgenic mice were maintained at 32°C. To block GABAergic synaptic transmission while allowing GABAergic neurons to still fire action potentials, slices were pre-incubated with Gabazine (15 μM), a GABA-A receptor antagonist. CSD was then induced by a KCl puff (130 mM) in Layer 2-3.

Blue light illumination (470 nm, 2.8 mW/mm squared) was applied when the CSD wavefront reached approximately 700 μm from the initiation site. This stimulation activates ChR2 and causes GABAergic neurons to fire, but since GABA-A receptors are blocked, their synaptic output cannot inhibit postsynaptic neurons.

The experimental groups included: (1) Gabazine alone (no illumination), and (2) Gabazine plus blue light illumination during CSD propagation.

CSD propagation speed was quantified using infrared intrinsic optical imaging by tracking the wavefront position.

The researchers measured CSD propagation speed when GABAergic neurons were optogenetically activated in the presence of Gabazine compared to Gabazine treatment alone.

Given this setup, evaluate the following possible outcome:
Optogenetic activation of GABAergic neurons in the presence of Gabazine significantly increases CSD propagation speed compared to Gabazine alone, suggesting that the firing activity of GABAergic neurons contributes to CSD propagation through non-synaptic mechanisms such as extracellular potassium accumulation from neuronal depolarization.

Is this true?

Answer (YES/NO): YES